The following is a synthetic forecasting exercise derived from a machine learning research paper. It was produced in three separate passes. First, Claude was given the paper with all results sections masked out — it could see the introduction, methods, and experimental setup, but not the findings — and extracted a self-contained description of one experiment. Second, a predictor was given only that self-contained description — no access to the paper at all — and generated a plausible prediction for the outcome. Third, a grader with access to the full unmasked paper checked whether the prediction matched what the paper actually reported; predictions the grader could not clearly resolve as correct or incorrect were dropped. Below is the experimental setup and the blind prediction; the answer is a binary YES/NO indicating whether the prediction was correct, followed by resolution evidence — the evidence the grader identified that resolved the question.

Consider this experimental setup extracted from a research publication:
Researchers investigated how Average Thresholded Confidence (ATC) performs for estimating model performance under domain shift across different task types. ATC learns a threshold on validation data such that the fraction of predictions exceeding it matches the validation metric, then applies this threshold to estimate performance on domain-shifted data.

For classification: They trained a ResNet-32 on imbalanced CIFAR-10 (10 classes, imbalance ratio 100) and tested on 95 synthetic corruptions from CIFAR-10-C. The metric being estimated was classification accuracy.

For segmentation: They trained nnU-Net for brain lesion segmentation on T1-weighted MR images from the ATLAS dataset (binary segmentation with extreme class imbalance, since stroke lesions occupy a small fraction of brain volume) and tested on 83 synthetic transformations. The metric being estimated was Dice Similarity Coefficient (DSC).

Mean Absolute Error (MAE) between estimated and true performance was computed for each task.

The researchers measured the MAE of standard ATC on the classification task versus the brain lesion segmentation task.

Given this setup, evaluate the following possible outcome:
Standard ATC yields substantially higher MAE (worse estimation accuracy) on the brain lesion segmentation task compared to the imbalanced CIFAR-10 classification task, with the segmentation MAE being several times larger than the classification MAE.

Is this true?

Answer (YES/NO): YES